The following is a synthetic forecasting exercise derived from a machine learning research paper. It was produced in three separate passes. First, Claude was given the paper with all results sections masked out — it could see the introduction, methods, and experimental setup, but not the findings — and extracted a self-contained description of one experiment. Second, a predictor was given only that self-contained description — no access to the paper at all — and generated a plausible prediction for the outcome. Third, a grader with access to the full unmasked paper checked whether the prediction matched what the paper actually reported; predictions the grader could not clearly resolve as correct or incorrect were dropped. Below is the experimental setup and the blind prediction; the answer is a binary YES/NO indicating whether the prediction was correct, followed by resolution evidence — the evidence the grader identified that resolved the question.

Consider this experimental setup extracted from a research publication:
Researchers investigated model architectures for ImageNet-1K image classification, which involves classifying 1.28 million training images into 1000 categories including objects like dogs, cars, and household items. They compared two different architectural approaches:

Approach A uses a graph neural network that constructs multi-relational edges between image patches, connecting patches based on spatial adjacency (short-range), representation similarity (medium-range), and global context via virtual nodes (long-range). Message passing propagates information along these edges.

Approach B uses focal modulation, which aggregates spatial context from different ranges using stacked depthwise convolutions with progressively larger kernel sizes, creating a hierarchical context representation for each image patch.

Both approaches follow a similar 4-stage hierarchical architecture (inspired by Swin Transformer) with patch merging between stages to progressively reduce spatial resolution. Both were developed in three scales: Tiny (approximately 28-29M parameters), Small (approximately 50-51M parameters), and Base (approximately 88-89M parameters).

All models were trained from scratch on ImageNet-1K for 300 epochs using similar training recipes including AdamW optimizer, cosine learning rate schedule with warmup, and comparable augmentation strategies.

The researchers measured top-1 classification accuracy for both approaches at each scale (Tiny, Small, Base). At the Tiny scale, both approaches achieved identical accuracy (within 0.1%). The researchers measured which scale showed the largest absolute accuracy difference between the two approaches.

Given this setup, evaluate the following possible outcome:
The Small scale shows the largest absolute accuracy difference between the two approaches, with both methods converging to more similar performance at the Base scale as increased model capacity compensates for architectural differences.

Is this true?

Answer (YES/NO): NO